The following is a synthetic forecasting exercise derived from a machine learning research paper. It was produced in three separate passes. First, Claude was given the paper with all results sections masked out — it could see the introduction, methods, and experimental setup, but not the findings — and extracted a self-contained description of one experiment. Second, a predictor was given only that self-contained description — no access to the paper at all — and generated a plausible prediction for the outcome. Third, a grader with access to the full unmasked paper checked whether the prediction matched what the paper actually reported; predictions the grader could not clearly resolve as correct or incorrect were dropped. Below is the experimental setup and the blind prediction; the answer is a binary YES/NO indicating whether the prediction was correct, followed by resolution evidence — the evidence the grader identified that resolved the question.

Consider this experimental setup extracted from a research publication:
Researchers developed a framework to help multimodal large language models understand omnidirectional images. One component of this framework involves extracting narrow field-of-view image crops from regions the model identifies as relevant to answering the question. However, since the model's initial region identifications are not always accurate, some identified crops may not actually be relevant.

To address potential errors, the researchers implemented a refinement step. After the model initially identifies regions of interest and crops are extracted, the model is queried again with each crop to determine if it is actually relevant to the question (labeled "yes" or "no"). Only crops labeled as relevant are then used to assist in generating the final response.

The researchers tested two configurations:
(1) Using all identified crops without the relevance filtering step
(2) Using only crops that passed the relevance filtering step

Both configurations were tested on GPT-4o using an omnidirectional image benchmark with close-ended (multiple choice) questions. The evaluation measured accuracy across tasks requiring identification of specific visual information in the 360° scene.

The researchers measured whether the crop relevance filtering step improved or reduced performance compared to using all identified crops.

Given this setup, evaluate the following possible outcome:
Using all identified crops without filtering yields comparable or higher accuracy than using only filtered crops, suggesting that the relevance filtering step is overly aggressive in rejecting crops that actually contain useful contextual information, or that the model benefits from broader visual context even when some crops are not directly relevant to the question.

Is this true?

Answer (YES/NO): NO